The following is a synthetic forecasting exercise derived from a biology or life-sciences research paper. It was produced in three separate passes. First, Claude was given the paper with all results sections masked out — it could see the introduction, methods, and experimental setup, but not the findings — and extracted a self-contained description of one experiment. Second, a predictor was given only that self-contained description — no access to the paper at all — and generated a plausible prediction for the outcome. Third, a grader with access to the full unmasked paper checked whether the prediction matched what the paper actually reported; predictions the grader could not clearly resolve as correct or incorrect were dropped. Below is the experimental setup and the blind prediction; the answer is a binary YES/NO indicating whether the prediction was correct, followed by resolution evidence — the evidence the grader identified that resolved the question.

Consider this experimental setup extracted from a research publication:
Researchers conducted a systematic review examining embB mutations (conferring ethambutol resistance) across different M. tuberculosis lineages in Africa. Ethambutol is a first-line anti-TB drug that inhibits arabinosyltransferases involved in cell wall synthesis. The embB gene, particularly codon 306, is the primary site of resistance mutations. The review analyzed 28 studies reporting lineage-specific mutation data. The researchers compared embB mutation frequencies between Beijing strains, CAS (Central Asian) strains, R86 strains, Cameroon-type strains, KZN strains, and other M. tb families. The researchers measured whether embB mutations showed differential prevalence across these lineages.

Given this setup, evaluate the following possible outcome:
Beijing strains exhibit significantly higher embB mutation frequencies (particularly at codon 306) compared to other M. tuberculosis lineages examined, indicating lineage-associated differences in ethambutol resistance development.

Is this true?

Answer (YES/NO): NO